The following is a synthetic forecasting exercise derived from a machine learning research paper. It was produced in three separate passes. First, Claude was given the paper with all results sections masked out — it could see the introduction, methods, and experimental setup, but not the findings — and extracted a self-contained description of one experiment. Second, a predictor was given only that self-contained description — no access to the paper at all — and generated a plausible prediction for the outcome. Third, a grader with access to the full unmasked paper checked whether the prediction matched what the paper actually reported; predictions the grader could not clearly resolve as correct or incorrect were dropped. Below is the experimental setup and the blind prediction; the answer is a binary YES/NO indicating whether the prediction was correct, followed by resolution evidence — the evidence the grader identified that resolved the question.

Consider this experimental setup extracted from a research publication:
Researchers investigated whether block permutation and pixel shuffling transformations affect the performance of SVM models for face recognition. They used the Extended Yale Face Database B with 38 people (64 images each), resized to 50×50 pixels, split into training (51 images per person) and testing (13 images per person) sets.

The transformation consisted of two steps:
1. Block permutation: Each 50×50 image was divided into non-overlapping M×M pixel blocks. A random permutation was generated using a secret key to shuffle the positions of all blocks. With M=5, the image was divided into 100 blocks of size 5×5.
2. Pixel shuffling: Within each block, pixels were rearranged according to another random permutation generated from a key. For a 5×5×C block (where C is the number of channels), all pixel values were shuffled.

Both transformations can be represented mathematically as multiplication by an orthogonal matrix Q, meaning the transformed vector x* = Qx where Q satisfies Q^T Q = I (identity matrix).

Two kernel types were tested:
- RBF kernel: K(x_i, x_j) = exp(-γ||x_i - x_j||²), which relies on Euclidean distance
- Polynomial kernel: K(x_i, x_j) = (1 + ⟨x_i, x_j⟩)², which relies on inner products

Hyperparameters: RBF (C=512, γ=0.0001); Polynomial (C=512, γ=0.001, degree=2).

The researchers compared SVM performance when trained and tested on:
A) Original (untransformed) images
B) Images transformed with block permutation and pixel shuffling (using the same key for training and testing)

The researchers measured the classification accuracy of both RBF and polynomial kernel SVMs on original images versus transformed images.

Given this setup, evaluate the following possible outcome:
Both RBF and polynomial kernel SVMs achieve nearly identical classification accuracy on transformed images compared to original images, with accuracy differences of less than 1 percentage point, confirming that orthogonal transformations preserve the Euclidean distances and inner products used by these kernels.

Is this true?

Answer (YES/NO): YES